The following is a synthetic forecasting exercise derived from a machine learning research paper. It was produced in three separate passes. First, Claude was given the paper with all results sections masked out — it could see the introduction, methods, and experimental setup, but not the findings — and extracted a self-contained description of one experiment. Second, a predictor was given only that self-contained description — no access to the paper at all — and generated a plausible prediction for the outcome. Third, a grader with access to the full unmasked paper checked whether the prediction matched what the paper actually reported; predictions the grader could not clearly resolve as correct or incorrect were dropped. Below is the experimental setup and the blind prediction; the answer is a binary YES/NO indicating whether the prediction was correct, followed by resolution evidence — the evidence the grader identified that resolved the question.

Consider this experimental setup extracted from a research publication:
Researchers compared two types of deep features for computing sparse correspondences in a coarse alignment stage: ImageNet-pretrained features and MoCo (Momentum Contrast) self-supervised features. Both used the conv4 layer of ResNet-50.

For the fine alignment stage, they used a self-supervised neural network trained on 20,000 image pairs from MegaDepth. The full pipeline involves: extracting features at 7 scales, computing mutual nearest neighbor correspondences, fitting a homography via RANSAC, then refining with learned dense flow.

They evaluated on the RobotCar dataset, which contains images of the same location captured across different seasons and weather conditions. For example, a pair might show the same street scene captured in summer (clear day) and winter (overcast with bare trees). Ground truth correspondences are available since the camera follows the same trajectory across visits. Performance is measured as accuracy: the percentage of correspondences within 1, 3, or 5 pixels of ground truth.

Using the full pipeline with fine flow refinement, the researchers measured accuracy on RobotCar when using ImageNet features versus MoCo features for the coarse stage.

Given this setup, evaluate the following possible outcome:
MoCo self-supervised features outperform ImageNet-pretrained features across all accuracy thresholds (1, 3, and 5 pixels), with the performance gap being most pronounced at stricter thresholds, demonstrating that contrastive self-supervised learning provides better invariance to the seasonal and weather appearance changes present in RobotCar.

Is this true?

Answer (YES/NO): NO